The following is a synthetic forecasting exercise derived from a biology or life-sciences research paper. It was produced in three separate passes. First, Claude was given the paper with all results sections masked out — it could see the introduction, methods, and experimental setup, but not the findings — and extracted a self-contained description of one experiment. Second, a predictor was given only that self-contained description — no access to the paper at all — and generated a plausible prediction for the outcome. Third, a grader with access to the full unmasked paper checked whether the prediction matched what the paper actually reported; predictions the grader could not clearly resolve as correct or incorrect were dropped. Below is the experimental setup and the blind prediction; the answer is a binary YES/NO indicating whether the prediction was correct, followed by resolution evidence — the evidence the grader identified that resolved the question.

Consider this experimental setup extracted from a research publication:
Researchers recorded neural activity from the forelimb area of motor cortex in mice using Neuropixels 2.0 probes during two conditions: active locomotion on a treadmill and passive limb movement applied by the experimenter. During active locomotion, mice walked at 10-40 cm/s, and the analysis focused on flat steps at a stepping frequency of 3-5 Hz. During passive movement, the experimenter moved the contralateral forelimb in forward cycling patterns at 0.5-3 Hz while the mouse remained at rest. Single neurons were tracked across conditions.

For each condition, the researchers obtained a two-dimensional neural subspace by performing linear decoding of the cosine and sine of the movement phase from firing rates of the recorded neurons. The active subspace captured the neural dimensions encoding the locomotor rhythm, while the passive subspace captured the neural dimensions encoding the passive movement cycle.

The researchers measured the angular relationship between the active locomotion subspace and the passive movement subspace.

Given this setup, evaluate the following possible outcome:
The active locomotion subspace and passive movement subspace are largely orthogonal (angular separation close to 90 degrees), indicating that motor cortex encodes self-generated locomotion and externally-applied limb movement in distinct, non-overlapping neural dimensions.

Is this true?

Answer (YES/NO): YES